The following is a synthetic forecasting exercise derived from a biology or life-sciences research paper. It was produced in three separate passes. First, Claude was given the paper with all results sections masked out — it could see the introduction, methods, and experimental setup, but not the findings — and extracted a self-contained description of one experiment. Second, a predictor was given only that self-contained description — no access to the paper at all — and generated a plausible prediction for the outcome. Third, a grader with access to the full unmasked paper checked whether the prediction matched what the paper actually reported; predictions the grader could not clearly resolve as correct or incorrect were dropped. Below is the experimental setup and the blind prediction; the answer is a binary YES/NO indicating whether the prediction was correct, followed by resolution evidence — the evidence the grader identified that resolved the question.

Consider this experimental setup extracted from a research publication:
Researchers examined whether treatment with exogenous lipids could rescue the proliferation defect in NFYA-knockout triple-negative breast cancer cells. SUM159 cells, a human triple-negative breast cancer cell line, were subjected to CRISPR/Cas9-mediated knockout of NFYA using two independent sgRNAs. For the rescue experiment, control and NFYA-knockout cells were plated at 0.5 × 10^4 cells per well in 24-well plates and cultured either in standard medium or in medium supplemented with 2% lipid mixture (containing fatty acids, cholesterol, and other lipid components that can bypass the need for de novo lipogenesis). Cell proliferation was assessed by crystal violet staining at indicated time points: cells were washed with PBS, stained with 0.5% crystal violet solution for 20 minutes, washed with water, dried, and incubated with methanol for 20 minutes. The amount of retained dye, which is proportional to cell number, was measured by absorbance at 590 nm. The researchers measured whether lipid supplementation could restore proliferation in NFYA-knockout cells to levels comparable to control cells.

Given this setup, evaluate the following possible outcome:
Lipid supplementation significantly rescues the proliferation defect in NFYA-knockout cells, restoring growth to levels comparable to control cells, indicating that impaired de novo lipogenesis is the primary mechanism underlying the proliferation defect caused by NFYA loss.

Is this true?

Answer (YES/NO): YES